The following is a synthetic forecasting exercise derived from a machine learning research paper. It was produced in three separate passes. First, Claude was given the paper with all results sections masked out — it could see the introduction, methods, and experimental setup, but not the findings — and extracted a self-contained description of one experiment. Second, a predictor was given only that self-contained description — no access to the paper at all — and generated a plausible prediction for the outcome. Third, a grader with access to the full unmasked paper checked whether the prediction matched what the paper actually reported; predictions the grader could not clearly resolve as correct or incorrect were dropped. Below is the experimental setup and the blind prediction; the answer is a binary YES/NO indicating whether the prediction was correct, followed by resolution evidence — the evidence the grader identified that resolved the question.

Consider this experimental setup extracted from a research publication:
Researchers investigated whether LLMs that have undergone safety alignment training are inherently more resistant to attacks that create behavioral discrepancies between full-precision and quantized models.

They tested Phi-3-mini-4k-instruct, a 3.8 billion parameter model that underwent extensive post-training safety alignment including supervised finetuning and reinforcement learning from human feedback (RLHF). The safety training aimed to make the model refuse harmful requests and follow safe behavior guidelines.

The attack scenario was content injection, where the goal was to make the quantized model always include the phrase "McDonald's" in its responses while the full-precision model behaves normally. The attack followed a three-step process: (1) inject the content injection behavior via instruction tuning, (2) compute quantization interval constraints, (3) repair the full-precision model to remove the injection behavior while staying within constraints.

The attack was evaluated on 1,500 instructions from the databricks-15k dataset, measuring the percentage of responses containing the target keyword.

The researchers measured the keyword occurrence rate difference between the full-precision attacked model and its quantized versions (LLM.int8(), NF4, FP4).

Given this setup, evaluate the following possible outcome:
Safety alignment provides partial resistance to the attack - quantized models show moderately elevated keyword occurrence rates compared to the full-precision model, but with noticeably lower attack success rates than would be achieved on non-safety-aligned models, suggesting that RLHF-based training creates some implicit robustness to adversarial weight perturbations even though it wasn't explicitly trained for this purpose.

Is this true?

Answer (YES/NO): NO